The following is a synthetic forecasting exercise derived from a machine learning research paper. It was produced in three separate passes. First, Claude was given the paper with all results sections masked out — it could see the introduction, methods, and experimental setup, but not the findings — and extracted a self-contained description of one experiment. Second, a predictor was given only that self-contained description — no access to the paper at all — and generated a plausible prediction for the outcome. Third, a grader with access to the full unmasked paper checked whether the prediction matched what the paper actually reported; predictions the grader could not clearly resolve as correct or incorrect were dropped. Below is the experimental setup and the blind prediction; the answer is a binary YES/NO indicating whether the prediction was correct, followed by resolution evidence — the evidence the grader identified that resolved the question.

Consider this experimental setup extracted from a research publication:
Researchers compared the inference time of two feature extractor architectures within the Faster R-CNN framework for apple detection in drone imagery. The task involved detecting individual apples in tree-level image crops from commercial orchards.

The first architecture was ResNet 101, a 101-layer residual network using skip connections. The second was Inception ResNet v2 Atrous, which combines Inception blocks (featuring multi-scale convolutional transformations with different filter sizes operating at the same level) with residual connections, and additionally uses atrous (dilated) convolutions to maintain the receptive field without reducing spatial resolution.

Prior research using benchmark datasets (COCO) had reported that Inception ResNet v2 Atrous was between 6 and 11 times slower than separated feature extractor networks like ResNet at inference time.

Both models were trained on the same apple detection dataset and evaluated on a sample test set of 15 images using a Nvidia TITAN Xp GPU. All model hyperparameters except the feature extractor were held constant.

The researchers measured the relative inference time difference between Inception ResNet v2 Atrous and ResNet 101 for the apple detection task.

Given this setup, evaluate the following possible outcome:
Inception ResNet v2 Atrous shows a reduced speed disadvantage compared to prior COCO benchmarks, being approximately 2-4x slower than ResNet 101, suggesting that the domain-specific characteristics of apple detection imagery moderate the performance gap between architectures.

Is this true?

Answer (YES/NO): YES